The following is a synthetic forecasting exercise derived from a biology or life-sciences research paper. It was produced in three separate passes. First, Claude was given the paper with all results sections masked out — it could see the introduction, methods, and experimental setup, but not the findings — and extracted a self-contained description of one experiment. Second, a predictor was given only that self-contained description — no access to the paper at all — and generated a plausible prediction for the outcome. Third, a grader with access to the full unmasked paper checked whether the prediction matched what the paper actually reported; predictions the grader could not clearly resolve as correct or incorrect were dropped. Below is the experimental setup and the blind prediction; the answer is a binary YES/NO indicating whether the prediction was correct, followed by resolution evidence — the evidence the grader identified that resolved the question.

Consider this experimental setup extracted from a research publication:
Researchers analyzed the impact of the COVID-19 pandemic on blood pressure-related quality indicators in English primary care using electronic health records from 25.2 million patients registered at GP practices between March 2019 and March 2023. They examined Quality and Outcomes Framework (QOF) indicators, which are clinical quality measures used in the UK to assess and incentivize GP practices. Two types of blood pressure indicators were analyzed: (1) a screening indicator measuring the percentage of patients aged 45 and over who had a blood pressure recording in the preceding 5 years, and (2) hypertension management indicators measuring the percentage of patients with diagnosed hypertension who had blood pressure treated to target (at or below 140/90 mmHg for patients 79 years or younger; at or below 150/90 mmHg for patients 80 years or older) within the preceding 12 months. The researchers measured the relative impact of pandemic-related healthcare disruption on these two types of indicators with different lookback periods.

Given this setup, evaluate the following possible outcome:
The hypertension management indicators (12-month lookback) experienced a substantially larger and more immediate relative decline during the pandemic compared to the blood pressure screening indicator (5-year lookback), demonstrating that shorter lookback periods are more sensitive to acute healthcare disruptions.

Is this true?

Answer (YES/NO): YES